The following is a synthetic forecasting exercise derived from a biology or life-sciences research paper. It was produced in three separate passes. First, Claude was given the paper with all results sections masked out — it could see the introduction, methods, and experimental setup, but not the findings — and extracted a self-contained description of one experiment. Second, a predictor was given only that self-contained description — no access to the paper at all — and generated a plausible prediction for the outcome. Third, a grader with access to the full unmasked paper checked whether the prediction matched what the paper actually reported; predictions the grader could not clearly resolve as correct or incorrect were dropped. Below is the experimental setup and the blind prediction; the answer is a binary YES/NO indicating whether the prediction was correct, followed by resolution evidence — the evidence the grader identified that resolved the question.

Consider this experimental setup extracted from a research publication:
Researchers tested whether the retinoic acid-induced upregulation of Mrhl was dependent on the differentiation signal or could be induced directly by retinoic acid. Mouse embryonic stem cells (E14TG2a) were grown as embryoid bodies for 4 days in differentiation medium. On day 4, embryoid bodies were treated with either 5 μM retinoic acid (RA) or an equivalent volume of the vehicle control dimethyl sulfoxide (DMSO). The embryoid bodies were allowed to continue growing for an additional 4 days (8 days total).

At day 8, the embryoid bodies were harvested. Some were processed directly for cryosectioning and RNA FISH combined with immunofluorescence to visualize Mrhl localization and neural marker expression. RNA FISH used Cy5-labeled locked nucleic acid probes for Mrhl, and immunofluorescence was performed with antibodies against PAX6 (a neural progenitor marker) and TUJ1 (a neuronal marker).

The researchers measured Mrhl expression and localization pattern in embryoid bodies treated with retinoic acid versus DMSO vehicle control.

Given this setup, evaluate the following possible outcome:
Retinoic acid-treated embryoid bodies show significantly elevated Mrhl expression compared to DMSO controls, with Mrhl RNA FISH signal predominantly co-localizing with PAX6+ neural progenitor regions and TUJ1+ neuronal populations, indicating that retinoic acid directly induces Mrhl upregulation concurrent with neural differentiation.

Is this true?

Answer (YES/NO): NO